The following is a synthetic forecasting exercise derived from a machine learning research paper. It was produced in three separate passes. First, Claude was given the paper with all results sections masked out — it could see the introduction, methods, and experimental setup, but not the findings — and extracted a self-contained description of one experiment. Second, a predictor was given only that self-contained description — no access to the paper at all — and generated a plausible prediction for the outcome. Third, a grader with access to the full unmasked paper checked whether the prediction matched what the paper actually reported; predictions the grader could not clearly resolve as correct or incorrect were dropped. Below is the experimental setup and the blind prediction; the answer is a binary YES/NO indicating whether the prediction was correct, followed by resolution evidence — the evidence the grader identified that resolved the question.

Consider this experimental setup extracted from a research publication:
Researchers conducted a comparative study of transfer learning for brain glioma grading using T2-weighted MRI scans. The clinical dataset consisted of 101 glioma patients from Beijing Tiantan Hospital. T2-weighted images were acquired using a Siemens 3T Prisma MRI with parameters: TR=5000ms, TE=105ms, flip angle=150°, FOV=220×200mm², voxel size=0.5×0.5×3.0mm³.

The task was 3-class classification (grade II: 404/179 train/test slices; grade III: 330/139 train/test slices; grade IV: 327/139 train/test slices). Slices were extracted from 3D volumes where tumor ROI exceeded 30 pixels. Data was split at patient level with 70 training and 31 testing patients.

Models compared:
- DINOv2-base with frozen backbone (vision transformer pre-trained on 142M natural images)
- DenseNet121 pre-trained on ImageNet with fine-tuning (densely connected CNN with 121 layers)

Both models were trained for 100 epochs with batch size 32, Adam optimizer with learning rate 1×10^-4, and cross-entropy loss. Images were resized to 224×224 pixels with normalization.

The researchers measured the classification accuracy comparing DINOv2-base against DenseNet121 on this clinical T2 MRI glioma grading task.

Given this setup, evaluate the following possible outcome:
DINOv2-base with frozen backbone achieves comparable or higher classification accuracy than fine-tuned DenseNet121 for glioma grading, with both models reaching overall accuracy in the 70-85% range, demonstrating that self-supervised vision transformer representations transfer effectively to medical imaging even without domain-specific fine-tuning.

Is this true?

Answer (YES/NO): NO